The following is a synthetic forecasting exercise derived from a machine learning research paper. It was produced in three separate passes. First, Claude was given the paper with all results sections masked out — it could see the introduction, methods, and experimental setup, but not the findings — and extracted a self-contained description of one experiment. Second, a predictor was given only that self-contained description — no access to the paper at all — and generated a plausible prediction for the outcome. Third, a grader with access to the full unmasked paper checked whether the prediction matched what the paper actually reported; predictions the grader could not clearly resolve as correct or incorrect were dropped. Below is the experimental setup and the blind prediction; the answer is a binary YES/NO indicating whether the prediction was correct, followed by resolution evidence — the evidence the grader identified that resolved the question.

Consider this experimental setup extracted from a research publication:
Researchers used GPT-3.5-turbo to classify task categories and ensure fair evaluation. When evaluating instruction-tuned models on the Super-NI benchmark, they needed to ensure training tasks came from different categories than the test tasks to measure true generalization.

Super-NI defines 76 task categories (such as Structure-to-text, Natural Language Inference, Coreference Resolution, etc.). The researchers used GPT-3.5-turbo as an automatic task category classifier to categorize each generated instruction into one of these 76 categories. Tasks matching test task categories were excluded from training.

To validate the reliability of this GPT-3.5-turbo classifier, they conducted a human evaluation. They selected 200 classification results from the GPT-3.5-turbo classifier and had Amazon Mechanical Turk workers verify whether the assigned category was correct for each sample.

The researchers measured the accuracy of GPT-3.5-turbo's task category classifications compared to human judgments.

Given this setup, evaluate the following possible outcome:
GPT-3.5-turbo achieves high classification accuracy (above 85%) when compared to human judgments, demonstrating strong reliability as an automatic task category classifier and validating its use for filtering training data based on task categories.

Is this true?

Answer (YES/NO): YES